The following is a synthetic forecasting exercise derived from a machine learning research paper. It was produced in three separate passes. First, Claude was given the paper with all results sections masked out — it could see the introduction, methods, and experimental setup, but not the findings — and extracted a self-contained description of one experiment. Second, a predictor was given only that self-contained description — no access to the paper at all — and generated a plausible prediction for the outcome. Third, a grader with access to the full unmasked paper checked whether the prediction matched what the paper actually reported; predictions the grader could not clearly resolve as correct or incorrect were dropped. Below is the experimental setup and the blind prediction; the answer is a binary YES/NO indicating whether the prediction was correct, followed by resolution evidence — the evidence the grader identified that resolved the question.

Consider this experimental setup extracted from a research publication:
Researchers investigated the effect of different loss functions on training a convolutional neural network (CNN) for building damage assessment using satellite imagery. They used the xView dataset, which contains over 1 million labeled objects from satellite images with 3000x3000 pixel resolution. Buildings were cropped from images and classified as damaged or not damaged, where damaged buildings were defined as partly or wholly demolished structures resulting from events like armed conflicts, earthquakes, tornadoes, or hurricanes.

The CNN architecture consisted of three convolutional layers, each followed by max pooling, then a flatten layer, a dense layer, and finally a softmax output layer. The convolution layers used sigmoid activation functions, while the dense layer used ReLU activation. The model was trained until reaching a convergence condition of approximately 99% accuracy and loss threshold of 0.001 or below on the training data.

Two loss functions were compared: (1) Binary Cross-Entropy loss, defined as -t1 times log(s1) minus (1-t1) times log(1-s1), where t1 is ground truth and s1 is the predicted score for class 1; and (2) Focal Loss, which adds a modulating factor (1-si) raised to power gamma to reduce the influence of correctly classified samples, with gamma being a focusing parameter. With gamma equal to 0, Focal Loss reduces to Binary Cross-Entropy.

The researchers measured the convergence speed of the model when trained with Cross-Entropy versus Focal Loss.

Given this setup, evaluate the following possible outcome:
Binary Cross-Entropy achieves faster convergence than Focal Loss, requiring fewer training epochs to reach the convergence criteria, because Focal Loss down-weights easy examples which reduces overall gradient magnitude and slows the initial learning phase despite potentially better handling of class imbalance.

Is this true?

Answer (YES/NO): NO